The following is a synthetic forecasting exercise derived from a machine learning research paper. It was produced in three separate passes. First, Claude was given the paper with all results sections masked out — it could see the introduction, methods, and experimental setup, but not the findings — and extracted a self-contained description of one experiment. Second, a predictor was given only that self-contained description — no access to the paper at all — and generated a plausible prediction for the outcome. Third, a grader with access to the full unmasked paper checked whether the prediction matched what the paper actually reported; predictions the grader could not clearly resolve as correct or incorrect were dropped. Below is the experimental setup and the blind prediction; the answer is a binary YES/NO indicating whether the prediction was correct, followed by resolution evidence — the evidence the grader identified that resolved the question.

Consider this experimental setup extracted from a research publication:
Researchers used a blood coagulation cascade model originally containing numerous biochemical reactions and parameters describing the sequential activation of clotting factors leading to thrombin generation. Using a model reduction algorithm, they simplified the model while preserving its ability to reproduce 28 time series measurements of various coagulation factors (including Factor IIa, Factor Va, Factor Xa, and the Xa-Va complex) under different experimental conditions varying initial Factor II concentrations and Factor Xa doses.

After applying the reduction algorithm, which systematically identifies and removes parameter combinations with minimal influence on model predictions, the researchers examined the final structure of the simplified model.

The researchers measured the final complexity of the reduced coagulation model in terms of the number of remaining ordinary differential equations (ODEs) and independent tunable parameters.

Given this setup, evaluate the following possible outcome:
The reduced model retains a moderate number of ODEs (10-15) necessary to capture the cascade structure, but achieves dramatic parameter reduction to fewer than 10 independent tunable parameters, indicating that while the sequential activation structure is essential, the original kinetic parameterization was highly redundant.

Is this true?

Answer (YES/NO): NO